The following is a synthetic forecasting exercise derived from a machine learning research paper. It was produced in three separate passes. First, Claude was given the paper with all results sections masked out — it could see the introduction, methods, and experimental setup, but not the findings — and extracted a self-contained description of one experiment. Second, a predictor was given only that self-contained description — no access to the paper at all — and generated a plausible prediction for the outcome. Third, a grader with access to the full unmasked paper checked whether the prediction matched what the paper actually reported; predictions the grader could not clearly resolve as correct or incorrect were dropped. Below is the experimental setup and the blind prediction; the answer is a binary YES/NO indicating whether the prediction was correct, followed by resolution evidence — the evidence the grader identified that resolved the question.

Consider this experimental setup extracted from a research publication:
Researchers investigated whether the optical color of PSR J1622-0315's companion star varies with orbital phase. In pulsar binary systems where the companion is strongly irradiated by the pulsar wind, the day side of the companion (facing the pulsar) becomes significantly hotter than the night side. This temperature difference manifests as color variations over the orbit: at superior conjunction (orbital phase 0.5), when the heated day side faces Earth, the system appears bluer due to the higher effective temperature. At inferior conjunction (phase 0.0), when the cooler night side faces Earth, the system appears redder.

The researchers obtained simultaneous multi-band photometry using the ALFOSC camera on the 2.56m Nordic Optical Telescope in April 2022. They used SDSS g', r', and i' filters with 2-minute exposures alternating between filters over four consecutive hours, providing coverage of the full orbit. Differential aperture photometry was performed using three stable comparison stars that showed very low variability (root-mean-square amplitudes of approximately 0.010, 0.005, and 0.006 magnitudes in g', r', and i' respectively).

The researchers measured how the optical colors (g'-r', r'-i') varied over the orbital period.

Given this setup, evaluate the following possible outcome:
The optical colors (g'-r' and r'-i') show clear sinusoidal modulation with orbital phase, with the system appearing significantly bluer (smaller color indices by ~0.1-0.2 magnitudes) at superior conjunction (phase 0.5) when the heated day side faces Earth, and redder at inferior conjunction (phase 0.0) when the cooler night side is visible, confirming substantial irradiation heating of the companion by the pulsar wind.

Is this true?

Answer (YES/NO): NO